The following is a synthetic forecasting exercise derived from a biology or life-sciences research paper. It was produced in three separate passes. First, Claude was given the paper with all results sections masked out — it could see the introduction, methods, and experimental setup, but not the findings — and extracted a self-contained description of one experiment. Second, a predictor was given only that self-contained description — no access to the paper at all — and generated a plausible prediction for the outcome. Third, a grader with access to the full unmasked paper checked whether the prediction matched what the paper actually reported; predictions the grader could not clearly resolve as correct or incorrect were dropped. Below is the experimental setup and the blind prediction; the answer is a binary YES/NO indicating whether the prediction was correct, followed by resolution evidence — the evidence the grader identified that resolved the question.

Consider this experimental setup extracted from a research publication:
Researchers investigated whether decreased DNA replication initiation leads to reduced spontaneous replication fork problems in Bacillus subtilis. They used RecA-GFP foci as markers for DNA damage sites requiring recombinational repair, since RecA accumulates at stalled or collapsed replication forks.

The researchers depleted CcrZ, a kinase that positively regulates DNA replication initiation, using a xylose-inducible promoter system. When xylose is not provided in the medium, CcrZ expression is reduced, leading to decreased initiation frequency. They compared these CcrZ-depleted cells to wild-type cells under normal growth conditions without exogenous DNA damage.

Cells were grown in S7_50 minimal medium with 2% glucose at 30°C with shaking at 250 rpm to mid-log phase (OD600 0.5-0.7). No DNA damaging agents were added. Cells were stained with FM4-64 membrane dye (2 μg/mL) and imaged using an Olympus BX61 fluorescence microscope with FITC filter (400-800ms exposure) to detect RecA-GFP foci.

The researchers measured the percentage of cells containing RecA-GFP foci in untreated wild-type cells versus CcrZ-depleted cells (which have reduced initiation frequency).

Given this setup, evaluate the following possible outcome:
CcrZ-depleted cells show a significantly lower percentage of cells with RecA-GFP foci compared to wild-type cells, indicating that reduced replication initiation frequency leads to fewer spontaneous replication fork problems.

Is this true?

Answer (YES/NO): YES